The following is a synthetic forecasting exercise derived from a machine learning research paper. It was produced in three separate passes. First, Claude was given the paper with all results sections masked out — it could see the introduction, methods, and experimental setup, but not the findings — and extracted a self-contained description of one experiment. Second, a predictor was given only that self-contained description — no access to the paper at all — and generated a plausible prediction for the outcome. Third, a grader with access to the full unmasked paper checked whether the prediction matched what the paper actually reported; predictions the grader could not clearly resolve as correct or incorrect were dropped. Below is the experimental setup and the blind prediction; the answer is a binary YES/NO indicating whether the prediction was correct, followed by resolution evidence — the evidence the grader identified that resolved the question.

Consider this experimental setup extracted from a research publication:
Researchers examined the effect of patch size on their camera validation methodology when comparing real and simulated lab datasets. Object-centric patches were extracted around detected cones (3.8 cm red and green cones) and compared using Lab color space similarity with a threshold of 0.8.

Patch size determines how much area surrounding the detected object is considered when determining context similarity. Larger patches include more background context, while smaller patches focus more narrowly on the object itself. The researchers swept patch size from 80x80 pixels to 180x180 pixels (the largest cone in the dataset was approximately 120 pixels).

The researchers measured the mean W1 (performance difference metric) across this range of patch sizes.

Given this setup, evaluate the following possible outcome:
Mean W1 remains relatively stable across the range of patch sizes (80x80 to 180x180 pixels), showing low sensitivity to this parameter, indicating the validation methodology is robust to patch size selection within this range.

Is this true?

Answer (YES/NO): YES